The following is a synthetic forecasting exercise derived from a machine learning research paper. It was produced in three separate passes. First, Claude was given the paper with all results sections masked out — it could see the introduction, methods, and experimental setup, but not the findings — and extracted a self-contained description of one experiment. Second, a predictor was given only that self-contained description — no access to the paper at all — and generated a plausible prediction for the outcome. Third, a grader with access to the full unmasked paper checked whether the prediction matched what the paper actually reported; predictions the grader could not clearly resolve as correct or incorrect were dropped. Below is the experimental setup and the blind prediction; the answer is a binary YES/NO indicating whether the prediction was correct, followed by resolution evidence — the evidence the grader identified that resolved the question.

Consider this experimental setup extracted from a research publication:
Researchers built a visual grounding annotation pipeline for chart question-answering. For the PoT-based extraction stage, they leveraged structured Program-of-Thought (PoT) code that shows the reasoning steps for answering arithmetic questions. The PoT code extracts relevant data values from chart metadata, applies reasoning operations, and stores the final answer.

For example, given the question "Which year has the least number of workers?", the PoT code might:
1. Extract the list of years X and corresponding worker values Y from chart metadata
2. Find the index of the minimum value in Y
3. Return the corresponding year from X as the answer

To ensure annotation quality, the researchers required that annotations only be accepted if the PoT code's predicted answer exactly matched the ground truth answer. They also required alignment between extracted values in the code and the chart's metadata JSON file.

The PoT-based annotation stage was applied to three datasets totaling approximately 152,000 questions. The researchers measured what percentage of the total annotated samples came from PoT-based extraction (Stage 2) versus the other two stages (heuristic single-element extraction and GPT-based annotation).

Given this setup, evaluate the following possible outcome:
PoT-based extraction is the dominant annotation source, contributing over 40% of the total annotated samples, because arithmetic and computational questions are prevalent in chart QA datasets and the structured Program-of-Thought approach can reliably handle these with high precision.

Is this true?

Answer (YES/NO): NO